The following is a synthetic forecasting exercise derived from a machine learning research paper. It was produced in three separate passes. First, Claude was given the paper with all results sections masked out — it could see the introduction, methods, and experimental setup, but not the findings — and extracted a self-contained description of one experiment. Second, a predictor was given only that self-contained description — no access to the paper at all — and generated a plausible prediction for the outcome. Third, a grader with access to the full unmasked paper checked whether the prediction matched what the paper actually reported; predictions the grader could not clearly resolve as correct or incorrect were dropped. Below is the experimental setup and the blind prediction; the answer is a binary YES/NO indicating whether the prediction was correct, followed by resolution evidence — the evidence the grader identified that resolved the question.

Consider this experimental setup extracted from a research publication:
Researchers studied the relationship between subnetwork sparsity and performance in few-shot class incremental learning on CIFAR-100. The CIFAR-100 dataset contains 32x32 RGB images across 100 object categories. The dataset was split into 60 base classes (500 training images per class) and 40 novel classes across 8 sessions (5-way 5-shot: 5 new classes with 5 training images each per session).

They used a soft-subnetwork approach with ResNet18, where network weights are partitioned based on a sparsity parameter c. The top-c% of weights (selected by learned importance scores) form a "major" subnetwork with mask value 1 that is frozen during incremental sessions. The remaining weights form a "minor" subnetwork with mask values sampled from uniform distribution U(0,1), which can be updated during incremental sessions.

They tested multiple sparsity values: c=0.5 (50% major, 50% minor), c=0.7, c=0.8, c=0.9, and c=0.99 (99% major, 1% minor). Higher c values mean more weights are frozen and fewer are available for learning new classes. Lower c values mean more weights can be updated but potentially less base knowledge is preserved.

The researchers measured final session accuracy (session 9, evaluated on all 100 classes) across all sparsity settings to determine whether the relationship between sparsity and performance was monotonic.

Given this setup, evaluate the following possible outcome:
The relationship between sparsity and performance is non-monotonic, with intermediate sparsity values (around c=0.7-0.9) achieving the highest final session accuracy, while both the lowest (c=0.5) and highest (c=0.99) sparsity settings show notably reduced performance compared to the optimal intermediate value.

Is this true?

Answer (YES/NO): NO